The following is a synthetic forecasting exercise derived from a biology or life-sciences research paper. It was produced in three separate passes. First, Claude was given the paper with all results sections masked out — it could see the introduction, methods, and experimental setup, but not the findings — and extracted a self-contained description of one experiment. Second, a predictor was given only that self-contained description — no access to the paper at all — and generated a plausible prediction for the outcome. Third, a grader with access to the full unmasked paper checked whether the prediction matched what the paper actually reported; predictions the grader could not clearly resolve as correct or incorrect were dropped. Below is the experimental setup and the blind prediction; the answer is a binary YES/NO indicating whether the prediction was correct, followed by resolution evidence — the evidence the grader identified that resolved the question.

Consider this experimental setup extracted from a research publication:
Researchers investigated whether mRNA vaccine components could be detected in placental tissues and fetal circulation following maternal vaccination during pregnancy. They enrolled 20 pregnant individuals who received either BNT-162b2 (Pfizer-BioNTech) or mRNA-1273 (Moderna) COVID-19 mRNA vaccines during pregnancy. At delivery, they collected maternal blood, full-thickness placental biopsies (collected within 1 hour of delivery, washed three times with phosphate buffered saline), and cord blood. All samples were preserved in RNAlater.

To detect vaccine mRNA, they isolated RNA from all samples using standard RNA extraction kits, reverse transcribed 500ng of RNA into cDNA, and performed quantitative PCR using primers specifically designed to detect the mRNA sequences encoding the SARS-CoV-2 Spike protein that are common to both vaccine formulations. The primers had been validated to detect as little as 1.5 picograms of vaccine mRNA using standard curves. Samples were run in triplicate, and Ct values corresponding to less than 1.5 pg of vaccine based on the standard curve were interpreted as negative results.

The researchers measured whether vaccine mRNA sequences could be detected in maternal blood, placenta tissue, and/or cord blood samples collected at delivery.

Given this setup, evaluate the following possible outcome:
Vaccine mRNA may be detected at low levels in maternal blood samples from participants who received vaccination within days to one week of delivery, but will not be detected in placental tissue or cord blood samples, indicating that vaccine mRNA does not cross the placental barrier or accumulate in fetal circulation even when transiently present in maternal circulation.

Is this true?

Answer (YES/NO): NO